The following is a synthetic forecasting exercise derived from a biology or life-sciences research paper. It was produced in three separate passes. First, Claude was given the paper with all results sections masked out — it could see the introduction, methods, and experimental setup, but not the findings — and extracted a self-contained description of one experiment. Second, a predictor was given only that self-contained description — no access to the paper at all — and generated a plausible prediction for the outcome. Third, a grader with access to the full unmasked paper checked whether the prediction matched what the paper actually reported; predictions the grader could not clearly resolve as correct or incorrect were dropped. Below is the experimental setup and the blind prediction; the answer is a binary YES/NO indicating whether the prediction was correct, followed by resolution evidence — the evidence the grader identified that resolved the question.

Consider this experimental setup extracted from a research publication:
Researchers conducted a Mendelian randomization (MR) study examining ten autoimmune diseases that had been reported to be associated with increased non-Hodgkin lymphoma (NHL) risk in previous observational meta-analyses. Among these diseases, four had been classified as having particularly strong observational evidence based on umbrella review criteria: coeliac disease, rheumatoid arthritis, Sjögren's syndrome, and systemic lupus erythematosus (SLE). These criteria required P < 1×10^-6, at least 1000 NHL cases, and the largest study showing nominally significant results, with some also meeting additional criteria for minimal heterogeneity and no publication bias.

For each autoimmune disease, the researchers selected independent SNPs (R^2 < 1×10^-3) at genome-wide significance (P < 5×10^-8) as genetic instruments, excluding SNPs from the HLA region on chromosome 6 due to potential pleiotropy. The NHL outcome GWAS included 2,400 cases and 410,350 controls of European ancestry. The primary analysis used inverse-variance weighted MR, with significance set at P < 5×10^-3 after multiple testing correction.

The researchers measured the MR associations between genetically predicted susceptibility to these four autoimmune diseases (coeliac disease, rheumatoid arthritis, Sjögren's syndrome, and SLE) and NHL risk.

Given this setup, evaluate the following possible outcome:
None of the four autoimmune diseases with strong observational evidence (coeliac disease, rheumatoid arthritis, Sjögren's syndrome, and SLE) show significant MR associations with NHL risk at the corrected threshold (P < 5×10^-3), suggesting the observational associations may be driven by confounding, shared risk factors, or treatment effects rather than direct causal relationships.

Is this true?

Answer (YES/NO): YES